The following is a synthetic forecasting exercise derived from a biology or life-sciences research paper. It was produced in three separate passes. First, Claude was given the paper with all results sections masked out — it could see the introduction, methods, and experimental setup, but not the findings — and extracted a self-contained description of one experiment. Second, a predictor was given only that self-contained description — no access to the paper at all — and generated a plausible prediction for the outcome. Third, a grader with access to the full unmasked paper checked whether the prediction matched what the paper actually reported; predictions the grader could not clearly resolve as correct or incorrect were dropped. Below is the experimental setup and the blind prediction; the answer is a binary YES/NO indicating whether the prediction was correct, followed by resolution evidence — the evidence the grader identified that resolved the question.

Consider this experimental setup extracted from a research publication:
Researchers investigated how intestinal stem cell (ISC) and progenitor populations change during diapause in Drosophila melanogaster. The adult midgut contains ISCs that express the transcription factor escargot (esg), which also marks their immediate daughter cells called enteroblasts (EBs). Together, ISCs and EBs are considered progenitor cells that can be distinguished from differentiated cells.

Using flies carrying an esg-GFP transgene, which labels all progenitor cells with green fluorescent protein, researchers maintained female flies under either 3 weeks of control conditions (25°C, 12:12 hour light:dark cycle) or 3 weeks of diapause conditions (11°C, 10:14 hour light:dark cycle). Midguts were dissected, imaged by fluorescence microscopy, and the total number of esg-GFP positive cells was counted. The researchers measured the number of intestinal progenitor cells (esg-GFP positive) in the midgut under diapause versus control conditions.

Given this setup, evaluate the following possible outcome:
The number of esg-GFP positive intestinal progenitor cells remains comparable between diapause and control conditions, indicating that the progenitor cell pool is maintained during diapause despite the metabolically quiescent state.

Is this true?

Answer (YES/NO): NO